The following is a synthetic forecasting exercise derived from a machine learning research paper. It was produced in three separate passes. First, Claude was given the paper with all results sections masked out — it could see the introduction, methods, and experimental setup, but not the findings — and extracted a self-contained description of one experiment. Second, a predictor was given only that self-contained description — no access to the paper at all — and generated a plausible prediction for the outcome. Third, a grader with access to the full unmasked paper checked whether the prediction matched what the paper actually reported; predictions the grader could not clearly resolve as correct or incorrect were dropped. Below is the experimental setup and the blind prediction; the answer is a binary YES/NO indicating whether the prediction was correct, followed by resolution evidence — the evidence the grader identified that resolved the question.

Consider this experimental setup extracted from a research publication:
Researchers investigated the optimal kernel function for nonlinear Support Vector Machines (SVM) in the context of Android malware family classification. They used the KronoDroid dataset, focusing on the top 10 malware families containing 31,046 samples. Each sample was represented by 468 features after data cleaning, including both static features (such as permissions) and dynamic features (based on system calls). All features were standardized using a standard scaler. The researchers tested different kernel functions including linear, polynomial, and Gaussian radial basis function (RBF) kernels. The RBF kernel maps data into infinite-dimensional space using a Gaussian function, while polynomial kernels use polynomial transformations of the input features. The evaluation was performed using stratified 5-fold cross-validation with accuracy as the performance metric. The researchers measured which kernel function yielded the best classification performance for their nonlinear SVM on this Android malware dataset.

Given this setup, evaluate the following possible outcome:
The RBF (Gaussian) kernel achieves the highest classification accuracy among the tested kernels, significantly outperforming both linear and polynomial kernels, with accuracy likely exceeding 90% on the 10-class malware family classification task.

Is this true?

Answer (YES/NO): NO